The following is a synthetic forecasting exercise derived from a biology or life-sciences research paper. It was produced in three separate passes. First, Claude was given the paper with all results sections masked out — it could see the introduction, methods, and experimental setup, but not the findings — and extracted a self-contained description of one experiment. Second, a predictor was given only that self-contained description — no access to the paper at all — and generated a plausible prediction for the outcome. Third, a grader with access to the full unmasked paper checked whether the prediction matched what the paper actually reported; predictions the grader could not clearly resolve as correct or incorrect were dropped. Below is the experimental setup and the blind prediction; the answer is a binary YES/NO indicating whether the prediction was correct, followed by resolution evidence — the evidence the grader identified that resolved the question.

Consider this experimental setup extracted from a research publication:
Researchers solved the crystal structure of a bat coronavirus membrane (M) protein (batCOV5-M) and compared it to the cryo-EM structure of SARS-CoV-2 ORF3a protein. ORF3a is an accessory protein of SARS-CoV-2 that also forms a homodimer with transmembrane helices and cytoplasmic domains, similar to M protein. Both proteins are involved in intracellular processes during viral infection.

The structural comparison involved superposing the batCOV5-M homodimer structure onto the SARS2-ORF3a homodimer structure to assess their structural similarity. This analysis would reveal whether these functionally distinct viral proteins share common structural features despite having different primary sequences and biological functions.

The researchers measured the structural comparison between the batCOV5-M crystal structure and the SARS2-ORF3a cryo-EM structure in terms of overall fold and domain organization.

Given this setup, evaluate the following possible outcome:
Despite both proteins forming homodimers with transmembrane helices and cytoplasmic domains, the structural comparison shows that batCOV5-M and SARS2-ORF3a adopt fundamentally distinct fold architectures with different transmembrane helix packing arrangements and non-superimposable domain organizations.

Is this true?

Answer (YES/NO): NO